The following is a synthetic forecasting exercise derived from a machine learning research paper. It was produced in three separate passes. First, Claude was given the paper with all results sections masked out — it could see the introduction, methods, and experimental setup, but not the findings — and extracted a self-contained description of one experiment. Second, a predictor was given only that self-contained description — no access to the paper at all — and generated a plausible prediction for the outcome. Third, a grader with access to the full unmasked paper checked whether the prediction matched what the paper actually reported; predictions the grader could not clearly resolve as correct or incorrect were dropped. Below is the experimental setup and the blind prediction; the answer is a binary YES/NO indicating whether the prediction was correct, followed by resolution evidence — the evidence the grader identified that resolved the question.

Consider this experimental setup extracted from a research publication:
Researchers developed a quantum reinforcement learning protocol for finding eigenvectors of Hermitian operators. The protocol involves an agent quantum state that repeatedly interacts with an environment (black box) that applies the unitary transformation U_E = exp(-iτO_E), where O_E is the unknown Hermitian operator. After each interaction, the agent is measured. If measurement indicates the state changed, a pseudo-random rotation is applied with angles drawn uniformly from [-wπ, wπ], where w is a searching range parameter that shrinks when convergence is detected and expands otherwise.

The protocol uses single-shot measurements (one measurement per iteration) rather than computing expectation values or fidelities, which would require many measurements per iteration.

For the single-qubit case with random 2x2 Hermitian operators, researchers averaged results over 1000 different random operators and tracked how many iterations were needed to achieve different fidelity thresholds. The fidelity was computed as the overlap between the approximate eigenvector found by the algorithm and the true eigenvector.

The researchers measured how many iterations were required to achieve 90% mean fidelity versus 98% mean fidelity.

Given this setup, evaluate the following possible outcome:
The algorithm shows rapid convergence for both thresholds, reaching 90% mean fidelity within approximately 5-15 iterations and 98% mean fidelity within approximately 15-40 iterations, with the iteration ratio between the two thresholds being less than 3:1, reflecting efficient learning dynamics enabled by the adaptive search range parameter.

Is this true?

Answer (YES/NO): NO